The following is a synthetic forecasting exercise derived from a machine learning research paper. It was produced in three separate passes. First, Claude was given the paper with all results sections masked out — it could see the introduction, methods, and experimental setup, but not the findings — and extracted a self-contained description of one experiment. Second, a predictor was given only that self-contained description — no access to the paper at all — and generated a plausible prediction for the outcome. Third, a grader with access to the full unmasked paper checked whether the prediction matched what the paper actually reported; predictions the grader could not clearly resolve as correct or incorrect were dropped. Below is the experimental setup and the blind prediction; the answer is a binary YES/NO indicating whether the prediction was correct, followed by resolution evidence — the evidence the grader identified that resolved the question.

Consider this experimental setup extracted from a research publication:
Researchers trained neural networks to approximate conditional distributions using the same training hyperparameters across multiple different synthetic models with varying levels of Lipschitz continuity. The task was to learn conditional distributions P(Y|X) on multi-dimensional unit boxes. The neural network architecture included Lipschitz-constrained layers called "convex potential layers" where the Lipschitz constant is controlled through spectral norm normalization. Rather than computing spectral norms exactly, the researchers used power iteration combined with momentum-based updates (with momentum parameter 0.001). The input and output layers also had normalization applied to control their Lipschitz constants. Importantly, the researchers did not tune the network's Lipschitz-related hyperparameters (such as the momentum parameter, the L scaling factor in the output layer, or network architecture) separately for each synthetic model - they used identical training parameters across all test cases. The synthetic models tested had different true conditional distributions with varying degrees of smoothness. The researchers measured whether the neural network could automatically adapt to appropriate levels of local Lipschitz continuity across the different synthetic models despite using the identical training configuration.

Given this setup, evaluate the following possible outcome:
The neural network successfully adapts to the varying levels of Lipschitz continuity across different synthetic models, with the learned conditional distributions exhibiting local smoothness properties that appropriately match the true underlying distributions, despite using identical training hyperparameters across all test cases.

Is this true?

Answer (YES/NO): YES